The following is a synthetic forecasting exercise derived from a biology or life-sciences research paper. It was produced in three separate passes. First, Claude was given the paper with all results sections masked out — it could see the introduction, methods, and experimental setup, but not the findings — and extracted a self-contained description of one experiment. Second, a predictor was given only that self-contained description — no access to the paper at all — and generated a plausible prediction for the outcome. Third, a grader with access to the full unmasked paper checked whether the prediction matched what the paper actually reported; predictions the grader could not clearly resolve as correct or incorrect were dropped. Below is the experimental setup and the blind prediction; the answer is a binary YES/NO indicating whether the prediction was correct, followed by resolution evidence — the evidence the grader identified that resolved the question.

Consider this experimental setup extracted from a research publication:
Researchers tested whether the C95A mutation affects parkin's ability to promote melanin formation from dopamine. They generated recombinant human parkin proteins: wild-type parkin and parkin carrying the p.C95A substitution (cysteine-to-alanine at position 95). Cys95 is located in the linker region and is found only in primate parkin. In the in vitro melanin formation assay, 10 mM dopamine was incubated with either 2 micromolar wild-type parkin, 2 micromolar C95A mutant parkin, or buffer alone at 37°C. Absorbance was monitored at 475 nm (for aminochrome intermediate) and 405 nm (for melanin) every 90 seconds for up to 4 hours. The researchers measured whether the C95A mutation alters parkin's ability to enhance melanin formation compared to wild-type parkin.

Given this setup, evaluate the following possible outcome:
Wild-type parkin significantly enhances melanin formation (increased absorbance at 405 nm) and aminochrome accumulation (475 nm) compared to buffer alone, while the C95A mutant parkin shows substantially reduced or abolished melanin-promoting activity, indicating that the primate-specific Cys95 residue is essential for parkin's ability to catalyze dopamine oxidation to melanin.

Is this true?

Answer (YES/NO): YES